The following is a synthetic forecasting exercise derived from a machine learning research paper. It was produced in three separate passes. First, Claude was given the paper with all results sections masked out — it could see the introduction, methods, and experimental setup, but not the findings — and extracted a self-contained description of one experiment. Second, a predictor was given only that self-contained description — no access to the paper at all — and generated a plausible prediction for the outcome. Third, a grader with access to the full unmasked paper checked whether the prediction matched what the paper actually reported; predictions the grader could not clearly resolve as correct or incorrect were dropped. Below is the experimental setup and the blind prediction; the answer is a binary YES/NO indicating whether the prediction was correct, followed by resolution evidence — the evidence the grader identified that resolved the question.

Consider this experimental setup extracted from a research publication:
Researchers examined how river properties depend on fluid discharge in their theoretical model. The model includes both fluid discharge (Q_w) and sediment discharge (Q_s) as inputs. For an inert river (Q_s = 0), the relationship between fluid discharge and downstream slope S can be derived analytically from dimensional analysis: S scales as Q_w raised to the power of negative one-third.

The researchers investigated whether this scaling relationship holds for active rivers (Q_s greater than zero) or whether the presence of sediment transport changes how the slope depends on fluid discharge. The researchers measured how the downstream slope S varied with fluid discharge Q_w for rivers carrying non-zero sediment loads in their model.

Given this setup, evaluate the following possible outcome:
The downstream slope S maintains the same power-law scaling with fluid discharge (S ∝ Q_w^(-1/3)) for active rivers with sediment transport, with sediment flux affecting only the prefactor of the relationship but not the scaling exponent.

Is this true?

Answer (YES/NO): YES